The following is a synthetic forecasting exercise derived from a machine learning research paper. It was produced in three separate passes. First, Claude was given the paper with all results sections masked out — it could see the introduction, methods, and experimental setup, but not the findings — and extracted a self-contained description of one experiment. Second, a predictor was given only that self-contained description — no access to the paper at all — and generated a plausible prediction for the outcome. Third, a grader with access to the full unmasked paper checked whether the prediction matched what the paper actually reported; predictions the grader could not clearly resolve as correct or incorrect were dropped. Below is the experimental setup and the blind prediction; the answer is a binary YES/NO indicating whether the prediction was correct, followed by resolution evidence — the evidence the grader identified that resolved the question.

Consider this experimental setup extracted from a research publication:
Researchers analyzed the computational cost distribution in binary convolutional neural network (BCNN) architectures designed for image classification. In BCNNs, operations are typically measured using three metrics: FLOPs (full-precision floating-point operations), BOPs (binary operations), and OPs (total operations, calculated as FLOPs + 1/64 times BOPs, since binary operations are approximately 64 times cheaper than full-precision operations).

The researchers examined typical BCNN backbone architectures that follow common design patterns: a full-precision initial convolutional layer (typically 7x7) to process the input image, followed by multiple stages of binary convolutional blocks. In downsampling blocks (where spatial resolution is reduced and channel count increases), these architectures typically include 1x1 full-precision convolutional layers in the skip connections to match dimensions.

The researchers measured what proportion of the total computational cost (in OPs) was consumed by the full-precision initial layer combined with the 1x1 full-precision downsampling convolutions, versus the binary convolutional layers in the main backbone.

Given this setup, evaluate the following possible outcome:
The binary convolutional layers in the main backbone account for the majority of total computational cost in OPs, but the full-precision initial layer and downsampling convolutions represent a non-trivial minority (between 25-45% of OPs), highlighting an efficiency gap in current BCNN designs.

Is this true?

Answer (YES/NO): NO